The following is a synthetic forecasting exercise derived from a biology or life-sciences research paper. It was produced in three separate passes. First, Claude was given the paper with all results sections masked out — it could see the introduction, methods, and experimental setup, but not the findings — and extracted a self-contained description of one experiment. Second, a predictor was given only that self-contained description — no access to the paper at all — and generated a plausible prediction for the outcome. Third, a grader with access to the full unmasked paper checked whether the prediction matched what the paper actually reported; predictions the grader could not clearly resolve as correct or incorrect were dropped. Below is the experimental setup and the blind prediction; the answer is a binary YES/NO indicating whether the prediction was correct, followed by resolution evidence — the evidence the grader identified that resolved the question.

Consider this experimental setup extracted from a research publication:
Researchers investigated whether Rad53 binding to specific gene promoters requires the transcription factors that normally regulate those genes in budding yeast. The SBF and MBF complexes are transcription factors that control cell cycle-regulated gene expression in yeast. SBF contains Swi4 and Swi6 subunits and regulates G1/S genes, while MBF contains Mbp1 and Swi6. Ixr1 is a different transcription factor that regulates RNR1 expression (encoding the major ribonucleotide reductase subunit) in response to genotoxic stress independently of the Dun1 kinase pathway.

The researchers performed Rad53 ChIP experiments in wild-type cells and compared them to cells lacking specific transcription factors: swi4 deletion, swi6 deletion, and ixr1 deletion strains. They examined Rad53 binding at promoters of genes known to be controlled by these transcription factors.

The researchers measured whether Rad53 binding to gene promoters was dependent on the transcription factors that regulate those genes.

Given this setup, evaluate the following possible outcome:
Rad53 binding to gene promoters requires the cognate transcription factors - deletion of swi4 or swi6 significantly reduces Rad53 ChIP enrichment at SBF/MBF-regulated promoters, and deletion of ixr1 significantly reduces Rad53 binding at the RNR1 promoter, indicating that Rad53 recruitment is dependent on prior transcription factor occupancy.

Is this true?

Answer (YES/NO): YES